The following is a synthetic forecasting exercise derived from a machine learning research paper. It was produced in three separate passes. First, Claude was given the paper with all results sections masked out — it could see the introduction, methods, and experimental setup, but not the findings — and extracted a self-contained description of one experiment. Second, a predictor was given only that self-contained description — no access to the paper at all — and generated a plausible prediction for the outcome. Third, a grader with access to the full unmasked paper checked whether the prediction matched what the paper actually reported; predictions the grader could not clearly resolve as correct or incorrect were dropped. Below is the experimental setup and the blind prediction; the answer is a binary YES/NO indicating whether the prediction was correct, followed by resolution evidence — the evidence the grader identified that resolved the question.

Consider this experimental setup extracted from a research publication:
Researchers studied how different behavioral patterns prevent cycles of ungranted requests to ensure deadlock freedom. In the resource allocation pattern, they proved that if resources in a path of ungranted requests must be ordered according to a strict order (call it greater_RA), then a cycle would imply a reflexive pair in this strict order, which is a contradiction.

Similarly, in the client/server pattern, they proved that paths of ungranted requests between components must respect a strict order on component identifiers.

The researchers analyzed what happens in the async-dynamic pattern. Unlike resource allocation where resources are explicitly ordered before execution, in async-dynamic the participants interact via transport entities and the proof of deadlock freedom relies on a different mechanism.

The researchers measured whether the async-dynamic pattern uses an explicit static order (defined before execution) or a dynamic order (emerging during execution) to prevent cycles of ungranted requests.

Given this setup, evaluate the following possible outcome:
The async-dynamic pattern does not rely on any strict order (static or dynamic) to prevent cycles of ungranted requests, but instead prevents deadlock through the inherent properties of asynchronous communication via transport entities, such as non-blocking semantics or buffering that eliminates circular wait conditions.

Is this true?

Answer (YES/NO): NO